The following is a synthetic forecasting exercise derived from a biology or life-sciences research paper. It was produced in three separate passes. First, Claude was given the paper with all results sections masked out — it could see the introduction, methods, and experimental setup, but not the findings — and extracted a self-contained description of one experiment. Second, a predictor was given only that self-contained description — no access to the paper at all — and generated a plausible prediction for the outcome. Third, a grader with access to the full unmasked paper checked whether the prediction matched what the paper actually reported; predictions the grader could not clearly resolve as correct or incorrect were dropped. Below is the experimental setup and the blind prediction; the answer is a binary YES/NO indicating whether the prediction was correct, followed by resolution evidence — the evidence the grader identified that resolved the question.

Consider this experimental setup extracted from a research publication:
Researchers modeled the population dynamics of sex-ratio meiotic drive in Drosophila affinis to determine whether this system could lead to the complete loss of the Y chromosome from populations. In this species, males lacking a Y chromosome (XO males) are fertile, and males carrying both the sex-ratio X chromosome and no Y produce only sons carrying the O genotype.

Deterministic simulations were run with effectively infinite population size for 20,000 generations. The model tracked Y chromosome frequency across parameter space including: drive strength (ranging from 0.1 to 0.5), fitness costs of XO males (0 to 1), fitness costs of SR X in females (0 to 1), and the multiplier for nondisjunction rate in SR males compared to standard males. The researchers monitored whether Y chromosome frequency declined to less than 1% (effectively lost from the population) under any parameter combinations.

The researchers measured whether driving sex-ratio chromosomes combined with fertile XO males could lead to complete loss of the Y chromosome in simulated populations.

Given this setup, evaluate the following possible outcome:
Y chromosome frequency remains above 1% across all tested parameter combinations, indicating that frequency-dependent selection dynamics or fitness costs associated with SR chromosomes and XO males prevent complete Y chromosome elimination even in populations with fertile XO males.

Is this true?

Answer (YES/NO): NO